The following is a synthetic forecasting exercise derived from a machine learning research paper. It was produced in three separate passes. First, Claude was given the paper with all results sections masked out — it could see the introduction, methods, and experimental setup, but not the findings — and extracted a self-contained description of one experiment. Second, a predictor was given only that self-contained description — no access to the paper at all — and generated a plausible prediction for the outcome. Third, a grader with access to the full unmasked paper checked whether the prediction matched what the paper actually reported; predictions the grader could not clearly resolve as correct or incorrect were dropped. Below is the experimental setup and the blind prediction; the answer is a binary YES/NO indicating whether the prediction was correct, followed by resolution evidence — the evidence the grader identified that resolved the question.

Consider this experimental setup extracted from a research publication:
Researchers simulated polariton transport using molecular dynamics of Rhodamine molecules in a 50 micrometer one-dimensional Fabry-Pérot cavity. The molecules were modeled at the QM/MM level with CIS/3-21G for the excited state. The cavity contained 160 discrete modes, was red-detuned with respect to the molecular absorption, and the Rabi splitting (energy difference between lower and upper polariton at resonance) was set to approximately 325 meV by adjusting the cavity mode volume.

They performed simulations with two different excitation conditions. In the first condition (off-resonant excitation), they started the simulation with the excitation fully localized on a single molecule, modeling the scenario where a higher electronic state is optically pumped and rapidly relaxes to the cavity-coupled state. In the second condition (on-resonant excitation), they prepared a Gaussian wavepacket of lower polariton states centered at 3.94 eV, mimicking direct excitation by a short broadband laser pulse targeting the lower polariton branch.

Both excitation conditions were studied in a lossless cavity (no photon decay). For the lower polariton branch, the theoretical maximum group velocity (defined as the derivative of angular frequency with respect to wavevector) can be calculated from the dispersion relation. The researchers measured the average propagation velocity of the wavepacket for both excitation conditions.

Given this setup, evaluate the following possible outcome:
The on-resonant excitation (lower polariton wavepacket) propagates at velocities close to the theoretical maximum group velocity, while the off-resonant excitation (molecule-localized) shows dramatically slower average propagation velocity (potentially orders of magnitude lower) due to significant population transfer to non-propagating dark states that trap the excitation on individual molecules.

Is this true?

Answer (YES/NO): YES